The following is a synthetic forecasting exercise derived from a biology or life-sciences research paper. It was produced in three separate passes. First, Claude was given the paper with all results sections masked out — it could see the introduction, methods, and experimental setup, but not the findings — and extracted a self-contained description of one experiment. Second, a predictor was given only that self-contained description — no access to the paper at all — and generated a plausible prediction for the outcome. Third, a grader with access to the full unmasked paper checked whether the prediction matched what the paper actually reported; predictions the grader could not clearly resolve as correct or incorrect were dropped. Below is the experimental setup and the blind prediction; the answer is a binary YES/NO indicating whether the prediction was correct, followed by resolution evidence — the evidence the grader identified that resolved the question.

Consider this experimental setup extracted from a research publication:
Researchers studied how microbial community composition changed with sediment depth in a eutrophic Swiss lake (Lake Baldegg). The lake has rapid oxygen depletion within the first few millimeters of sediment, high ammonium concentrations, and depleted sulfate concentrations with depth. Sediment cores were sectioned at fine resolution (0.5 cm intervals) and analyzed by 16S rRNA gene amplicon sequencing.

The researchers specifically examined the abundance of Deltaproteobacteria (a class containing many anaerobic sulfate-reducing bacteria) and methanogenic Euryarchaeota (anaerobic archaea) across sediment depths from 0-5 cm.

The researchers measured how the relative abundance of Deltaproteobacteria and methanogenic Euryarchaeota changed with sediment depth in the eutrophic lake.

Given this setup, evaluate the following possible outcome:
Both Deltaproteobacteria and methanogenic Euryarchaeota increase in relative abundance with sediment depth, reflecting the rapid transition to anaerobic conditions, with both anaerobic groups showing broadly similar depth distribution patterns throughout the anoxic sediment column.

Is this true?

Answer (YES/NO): YES